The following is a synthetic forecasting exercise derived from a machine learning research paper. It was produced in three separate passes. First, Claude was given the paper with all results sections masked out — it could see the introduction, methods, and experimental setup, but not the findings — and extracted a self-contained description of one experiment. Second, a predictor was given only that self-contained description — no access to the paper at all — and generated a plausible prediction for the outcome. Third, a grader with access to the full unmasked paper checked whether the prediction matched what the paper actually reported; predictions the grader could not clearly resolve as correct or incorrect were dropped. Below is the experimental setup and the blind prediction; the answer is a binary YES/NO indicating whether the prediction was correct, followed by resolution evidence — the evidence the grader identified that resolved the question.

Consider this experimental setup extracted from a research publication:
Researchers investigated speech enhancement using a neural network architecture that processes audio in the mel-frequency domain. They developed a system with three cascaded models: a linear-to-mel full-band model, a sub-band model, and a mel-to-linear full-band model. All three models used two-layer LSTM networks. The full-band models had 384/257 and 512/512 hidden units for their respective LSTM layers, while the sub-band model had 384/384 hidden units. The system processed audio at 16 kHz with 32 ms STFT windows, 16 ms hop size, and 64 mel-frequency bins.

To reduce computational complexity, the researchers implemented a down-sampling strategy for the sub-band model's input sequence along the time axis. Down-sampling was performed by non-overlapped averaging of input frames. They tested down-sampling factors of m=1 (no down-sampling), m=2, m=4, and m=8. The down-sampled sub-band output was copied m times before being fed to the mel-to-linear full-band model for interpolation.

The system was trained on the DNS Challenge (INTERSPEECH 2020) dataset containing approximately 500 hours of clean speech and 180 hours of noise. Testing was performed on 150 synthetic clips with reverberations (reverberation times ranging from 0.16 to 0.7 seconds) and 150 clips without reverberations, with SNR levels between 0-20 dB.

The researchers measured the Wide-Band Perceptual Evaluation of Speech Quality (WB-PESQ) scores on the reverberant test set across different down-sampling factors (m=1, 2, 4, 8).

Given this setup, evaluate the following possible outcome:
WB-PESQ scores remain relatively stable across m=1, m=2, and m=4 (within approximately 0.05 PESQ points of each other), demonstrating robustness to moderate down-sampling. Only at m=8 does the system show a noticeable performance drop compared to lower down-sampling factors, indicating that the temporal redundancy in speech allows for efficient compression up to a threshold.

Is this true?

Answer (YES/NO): NO